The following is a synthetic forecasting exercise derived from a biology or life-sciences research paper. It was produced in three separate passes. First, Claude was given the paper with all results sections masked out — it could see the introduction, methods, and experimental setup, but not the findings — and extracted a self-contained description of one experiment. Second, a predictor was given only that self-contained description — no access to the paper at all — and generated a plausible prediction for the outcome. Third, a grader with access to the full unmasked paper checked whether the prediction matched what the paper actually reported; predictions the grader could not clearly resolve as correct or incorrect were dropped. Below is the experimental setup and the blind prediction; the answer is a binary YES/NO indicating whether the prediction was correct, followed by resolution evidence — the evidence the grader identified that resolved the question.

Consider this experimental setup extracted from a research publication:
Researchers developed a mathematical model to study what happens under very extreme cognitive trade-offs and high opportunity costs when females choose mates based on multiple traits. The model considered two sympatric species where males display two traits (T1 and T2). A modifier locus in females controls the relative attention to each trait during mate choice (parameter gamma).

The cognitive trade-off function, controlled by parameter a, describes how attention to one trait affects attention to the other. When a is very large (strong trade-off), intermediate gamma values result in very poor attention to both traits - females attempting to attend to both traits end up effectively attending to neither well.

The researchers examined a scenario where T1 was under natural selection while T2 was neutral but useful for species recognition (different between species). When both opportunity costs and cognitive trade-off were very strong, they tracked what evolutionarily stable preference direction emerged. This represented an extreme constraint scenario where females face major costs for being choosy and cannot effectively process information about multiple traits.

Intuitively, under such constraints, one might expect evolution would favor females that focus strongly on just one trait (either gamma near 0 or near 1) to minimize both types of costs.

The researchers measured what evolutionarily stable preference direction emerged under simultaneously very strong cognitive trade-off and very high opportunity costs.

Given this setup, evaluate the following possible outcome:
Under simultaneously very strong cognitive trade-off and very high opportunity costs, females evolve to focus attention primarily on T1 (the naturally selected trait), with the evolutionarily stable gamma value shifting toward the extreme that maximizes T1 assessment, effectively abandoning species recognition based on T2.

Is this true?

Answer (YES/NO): NO